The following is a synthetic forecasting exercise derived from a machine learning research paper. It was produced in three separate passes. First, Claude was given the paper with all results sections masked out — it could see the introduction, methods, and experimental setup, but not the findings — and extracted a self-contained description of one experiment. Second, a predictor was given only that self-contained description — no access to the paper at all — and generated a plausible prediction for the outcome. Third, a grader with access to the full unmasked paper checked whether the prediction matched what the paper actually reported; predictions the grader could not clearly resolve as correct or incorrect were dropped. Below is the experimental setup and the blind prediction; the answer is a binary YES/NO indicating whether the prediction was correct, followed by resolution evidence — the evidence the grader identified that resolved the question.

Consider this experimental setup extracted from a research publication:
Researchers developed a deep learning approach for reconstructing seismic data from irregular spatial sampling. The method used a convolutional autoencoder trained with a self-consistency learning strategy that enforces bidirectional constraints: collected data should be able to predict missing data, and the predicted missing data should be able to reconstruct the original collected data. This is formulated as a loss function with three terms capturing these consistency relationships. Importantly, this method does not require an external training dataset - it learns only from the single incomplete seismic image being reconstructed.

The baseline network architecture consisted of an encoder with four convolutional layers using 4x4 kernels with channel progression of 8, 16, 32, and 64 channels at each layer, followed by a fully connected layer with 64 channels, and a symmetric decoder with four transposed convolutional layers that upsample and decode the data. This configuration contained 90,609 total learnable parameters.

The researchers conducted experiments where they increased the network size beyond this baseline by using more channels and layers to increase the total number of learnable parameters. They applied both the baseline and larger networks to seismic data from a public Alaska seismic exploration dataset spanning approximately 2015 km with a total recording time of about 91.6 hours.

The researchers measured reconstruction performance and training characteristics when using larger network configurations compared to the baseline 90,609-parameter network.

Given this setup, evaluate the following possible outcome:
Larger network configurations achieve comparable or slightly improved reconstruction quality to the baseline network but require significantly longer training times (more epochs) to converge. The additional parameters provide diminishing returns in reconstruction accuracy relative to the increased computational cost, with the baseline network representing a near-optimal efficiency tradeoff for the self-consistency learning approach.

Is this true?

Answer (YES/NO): NO